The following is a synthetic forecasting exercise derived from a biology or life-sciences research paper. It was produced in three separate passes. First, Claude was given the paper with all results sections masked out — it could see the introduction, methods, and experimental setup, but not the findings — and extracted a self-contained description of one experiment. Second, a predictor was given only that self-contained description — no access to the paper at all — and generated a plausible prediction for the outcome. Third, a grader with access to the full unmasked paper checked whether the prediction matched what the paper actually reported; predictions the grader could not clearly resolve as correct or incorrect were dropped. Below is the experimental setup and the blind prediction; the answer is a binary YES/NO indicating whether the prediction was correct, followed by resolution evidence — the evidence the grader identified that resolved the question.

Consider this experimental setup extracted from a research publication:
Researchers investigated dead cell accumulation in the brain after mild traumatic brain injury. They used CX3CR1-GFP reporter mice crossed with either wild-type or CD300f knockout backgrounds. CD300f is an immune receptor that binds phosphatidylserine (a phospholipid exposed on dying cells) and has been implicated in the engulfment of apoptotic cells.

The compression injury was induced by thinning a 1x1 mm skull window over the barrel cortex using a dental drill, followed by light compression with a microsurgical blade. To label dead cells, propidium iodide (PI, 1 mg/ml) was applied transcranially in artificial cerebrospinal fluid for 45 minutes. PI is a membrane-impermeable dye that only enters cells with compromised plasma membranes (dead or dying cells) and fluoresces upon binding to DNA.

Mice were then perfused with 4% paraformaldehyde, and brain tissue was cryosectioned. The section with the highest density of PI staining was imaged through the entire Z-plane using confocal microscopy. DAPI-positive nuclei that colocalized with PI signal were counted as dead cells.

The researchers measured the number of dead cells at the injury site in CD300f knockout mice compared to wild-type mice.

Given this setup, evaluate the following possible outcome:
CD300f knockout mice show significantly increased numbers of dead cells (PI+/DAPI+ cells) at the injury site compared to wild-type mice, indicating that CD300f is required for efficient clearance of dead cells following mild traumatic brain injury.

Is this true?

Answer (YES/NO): YES